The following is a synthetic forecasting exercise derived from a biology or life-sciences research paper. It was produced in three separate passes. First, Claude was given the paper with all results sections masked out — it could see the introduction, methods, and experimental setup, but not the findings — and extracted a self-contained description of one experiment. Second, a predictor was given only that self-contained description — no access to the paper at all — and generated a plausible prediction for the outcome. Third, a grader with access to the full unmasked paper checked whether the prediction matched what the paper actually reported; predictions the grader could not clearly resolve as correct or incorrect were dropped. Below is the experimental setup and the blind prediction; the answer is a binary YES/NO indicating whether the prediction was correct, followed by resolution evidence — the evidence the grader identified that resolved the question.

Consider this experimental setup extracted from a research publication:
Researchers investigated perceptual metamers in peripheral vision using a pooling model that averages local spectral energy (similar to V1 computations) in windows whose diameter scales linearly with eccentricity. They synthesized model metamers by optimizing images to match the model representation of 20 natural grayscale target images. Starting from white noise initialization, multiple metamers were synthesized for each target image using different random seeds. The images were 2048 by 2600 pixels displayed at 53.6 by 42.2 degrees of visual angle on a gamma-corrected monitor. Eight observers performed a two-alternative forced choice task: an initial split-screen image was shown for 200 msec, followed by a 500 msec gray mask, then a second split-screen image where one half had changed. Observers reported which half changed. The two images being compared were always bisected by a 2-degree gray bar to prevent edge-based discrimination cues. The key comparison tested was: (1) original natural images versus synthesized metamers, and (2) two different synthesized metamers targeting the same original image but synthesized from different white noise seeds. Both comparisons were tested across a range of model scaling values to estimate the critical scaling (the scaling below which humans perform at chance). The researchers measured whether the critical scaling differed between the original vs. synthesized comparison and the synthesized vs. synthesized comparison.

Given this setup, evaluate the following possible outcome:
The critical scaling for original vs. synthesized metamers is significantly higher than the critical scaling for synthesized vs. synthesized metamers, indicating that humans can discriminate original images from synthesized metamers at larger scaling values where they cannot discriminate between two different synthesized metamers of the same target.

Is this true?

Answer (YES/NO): NO